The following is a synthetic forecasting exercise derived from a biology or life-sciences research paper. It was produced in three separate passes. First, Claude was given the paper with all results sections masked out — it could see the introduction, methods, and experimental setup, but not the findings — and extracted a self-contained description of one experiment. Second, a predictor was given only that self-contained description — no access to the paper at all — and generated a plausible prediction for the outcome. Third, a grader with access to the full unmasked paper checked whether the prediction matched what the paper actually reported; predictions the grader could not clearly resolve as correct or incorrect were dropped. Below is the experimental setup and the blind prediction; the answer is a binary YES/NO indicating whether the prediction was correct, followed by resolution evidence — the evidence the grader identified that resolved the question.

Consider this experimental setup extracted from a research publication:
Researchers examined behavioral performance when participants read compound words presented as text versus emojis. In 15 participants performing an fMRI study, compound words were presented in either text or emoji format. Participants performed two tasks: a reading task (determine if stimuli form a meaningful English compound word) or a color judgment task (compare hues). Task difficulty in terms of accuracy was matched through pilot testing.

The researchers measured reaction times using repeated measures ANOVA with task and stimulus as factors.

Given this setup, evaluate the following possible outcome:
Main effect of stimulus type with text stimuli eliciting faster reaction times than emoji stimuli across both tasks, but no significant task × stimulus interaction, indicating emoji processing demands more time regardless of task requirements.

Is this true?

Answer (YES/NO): NO